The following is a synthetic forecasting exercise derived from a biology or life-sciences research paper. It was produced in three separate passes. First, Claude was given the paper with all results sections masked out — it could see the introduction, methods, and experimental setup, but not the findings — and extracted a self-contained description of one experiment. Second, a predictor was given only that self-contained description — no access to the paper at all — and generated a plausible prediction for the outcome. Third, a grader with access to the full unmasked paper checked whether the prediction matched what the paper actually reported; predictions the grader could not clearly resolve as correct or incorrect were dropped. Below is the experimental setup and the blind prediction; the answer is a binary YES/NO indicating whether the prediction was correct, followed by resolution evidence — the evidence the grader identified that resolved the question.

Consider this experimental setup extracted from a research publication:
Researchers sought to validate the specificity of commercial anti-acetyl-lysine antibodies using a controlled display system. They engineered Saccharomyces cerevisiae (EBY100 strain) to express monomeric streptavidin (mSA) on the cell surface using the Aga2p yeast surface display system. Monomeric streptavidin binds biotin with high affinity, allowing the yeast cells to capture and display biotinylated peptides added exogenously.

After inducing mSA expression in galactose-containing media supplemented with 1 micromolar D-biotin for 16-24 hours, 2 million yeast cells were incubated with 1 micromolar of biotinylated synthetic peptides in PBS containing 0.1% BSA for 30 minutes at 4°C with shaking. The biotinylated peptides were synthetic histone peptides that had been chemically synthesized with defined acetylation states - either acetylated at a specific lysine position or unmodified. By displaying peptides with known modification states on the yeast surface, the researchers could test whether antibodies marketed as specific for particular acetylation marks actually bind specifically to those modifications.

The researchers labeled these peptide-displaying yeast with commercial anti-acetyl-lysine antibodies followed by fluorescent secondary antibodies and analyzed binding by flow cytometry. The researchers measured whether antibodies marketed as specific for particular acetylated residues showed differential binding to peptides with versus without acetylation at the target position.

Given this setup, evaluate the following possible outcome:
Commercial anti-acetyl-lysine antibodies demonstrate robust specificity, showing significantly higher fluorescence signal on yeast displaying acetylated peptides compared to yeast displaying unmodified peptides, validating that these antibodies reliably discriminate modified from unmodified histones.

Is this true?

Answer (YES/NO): NO